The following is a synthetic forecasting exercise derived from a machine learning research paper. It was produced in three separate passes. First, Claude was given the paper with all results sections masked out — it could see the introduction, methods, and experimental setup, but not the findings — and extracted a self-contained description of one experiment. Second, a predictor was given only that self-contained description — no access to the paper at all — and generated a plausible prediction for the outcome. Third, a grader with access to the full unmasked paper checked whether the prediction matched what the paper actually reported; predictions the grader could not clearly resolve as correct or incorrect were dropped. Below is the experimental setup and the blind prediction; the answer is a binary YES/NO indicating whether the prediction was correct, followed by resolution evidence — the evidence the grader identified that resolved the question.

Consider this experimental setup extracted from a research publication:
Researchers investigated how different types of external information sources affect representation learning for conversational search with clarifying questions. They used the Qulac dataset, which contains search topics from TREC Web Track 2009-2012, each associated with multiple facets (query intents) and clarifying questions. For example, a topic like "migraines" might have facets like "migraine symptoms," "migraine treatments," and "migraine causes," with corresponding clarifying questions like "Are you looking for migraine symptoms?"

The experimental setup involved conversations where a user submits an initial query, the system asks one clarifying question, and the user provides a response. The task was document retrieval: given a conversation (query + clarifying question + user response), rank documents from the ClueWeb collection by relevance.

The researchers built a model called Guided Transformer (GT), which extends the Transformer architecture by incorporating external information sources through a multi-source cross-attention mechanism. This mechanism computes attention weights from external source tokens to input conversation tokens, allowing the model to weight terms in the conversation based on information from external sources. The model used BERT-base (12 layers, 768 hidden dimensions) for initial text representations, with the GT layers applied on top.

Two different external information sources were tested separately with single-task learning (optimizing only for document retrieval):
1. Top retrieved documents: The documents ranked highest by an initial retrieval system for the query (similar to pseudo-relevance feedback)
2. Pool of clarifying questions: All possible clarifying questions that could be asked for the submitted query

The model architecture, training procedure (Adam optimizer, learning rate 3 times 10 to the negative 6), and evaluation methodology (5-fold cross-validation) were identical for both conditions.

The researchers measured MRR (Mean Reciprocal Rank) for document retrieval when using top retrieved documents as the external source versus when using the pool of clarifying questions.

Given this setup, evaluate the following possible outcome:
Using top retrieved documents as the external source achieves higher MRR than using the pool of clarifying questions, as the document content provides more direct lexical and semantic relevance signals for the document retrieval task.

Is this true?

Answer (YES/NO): NO